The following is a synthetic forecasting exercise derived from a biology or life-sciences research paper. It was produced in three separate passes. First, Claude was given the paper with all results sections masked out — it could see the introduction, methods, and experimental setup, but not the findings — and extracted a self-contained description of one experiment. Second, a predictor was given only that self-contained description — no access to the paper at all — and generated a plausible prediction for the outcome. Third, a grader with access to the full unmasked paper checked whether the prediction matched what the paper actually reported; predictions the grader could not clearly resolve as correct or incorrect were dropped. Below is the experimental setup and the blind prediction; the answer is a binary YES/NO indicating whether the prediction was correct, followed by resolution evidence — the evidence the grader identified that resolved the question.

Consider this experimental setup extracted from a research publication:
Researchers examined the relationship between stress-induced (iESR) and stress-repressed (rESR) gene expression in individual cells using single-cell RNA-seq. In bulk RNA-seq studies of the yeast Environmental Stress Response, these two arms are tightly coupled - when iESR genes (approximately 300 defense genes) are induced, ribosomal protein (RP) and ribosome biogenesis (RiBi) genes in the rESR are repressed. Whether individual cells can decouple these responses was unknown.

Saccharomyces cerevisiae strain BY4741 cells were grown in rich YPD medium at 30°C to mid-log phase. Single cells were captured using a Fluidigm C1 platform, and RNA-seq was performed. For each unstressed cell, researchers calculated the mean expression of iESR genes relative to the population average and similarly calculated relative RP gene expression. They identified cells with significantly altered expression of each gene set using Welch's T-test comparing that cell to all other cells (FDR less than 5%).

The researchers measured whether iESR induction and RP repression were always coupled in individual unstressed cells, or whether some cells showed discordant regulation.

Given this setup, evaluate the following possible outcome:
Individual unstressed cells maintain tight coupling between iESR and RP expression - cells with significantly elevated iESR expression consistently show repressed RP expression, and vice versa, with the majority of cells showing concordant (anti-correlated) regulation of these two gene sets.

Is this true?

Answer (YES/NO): NO